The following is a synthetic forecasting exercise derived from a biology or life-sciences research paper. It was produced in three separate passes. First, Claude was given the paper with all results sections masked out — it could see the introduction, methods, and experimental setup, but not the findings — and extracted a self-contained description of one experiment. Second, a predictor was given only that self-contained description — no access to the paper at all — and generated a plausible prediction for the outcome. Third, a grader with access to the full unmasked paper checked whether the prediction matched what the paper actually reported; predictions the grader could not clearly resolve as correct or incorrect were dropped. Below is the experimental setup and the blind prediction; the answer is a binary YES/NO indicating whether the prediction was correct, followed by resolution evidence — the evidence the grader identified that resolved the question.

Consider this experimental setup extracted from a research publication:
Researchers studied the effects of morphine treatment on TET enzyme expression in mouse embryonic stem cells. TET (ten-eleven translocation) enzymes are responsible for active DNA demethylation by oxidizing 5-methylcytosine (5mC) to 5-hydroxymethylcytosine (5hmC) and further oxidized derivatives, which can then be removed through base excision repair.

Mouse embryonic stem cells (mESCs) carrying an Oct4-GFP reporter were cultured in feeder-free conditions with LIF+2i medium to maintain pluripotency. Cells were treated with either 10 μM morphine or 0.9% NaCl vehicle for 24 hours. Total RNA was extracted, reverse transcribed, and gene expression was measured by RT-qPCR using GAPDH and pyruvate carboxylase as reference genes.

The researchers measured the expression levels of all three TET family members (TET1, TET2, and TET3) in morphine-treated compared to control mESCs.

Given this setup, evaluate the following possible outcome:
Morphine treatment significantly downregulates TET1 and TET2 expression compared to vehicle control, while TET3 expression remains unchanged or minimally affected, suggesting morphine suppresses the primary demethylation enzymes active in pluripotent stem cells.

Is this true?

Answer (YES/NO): NO